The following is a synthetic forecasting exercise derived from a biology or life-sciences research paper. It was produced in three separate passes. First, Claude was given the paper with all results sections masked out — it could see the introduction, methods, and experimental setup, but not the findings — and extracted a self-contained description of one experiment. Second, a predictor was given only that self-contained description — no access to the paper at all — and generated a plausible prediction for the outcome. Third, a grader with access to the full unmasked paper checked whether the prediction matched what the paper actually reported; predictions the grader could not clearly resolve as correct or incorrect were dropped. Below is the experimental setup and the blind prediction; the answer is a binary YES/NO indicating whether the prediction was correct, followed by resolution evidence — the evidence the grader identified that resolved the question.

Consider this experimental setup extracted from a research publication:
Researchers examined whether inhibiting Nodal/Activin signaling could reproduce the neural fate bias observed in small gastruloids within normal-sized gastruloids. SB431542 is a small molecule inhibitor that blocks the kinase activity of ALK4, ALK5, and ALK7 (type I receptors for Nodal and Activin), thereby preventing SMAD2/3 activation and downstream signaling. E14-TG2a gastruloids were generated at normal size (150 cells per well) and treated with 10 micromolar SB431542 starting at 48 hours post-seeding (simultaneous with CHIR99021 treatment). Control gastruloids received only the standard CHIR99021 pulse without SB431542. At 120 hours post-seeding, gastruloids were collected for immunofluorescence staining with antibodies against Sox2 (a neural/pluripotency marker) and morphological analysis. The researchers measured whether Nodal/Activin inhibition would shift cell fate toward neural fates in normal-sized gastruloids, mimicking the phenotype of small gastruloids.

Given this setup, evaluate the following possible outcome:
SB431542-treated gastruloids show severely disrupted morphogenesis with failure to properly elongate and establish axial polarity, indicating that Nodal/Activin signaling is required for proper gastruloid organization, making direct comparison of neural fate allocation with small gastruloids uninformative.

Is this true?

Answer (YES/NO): NO